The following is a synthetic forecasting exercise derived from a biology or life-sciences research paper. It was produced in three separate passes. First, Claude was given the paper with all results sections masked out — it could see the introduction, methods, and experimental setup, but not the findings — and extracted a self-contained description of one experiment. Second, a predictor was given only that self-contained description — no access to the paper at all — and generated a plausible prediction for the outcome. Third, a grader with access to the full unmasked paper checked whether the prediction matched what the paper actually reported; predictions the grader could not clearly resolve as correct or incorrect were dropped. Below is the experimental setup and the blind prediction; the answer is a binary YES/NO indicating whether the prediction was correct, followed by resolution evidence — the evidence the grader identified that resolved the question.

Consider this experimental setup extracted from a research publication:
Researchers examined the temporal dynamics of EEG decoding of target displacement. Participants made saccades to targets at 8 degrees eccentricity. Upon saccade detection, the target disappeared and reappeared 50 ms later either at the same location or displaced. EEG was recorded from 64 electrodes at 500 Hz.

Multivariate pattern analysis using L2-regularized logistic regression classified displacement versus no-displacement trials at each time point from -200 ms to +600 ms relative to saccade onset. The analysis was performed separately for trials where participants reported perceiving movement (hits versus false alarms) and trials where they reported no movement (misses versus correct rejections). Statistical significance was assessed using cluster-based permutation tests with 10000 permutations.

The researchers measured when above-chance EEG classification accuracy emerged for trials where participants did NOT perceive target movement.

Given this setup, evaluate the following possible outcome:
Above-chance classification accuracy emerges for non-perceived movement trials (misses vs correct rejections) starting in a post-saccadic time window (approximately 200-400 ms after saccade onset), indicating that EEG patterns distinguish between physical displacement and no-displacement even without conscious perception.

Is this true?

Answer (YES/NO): NO